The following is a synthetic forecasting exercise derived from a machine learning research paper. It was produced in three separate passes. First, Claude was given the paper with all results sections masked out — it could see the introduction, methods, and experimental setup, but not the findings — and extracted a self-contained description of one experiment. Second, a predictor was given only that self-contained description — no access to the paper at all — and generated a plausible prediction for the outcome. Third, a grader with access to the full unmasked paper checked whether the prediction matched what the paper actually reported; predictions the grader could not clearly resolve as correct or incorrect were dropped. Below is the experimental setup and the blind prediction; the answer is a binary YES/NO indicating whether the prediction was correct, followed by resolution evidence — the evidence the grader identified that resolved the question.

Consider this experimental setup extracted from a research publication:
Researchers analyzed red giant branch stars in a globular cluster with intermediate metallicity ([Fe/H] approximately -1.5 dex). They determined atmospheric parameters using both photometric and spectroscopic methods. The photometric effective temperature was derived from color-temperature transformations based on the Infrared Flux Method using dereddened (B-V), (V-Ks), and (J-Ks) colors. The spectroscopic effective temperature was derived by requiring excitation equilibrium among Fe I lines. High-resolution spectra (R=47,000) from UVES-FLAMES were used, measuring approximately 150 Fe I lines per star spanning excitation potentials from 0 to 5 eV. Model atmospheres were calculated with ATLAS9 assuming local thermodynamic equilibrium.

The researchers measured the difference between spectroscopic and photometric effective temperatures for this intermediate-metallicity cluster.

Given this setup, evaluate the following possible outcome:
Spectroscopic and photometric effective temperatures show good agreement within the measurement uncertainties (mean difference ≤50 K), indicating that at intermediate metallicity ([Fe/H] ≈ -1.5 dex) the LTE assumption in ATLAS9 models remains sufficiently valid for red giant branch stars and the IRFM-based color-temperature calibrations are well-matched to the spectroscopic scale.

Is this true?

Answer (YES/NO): NO